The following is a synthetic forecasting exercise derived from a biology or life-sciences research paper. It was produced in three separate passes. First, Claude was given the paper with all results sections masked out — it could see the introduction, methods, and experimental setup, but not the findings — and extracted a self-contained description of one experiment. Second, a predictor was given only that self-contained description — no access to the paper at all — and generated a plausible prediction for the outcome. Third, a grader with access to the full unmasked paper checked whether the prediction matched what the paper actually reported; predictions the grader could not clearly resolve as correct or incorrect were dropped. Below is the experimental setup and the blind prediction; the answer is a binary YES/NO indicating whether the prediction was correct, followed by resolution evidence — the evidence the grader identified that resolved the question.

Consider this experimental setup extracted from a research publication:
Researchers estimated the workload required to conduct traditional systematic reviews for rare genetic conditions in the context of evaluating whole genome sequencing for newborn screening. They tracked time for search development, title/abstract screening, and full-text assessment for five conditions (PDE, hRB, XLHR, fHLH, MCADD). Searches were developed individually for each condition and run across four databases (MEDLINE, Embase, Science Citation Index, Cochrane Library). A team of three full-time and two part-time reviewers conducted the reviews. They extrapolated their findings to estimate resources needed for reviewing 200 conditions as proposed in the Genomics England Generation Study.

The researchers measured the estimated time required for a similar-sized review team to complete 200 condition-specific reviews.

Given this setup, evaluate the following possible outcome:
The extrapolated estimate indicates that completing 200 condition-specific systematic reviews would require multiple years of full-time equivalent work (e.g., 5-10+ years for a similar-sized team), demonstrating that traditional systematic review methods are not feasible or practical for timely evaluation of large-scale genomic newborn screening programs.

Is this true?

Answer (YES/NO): YES